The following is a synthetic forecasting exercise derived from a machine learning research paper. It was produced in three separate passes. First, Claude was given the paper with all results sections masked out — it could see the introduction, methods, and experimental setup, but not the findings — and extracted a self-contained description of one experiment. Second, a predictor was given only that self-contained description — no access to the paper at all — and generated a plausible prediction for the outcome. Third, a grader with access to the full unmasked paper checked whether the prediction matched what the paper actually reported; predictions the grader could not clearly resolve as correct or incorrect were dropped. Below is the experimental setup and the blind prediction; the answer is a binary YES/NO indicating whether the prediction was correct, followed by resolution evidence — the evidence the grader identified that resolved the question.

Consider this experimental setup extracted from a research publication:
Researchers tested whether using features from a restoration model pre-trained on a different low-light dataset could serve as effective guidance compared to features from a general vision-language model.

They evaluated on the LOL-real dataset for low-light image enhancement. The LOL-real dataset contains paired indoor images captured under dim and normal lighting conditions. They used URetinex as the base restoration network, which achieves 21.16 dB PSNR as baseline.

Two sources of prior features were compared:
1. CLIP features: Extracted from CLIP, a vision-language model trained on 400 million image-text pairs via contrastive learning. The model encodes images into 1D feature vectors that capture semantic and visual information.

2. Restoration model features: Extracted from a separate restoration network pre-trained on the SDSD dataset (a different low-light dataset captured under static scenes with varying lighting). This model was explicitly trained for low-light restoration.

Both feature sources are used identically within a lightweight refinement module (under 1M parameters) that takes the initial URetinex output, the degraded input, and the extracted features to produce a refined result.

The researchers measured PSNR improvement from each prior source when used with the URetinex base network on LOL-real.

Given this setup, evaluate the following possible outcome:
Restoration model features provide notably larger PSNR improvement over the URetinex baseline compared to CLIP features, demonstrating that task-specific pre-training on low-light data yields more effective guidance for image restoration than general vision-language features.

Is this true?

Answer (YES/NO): NO